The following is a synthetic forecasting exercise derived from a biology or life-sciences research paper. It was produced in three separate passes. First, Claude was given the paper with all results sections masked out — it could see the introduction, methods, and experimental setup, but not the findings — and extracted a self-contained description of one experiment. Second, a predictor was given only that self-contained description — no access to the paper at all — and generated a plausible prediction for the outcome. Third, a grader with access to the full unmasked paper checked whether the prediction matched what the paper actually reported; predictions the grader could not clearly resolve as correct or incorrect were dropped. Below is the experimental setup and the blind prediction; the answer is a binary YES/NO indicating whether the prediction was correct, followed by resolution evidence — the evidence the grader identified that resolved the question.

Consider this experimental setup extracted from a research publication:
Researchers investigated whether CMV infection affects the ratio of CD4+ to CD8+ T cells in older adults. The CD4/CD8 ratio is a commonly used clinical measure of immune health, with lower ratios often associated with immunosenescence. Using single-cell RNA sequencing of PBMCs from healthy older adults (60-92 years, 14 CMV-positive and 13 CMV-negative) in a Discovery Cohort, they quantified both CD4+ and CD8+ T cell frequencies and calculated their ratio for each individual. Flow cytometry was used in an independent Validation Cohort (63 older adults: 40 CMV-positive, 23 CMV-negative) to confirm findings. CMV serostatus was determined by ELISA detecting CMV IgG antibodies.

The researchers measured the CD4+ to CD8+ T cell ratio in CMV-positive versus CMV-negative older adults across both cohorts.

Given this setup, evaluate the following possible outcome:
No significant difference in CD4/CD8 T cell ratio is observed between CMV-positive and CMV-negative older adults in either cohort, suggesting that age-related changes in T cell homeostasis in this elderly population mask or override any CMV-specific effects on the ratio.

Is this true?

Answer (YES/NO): NO